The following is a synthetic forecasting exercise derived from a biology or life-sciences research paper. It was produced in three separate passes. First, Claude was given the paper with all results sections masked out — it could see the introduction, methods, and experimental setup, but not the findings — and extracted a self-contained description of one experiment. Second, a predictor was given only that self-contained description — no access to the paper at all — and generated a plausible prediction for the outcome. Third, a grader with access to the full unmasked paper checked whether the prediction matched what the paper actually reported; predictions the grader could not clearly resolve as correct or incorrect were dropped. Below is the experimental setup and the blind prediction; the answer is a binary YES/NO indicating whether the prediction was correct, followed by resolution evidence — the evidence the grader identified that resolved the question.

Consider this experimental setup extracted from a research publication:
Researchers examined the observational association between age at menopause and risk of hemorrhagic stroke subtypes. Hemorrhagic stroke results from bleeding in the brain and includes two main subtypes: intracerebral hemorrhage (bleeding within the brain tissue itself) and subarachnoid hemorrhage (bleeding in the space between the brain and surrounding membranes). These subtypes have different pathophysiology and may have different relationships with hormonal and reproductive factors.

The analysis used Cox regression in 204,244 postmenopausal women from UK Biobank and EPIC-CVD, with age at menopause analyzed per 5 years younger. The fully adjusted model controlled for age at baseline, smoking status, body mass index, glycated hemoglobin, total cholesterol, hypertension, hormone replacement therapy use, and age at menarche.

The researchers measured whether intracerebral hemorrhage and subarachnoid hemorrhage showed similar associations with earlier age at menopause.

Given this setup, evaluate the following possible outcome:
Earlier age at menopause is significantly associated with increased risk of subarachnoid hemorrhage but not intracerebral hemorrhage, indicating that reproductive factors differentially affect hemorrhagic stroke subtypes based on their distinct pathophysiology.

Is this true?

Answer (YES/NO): NO